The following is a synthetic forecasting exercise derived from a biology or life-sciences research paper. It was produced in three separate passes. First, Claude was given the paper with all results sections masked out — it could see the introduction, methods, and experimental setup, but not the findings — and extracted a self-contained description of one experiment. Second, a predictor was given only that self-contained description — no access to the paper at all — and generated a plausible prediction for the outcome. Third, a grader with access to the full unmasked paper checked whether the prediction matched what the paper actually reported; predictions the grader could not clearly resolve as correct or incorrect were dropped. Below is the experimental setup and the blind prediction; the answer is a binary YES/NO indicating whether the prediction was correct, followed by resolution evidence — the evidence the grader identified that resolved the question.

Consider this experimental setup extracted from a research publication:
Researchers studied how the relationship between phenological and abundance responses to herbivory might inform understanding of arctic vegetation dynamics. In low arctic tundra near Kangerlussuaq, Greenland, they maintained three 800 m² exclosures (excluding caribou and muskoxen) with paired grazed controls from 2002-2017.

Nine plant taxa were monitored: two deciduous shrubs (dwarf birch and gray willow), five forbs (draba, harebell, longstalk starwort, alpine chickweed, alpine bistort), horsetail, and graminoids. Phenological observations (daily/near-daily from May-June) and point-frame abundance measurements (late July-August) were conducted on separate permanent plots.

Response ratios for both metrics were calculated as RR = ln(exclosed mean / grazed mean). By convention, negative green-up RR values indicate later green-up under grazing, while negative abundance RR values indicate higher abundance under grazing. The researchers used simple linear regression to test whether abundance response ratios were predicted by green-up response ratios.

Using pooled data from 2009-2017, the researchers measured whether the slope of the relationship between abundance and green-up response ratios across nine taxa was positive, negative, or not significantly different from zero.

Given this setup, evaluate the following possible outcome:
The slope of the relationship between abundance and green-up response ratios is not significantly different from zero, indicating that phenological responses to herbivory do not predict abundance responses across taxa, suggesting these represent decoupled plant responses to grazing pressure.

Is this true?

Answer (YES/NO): NO